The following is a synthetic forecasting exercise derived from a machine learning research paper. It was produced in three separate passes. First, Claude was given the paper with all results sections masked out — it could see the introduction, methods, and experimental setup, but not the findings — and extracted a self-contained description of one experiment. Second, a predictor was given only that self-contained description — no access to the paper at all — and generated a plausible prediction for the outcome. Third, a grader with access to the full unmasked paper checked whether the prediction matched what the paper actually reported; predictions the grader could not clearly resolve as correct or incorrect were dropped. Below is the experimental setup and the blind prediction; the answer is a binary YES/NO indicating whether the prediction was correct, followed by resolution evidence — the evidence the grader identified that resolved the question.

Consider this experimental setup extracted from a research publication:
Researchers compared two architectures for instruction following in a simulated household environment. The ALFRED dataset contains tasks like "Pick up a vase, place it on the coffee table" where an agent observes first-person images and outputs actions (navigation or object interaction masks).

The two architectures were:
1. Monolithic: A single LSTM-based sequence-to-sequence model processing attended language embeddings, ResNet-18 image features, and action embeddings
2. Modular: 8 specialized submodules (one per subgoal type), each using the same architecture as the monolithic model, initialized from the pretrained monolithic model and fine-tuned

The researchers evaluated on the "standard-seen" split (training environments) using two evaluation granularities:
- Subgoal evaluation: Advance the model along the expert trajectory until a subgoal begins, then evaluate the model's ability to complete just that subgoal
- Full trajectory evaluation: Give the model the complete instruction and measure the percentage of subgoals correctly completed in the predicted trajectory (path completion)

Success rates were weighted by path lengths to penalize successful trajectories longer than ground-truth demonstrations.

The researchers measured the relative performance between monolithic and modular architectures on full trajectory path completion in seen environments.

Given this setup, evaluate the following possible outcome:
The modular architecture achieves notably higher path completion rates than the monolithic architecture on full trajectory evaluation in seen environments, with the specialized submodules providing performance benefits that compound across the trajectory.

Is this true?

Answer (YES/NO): NO